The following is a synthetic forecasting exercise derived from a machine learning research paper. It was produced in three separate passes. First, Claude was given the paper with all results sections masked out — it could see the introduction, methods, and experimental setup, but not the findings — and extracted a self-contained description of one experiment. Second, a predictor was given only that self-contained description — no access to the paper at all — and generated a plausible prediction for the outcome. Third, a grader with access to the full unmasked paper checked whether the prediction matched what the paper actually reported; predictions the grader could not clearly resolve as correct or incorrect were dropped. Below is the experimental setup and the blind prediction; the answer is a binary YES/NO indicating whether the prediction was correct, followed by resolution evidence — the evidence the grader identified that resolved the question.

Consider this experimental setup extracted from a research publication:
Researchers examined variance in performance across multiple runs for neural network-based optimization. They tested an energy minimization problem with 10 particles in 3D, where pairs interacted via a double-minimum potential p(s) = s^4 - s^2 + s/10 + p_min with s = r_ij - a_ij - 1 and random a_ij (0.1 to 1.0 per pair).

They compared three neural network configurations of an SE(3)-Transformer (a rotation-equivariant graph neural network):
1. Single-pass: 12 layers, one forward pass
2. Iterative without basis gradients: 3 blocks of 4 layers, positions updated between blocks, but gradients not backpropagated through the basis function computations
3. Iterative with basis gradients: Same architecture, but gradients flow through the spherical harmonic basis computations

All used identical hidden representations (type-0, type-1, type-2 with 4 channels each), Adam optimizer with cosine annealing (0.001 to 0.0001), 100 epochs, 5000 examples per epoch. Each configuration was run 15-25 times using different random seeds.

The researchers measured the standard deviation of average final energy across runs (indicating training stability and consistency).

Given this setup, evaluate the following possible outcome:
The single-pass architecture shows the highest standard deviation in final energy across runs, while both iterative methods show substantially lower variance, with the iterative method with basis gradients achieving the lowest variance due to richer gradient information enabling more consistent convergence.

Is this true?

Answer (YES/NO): NO